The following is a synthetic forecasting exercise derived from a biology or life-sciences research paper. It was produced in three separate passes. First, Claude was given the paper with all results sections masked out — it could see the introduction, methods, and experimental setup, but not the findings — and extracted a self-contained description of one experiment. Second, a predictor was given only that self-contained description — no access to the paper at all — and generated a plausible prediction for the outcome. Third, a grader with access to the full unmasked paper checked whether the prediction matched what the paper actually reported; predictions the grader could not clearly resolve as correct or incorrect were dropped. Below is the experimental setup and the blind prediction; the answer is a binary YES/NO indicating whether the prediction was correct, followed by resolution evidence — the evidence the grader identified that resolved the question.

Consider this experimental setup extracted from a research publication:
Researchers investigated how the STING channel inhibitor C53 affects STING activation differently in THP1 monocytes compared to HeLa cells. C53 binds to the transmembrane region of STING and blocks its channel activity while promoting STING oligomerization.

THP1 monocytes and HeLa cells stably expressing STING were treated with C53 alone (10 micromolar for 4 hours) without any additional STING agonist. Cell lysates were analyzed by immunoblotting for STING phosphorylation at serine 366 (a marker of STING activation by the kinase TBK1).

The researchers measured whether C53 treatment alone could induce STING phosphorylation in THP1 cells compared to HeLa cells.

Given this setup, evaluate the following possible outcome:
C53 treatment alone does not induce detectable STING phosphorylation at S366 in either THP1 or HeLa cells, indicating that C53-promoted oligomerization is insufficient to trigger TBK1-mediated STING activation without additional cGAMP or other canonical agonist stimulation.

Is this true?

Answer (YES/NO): NO